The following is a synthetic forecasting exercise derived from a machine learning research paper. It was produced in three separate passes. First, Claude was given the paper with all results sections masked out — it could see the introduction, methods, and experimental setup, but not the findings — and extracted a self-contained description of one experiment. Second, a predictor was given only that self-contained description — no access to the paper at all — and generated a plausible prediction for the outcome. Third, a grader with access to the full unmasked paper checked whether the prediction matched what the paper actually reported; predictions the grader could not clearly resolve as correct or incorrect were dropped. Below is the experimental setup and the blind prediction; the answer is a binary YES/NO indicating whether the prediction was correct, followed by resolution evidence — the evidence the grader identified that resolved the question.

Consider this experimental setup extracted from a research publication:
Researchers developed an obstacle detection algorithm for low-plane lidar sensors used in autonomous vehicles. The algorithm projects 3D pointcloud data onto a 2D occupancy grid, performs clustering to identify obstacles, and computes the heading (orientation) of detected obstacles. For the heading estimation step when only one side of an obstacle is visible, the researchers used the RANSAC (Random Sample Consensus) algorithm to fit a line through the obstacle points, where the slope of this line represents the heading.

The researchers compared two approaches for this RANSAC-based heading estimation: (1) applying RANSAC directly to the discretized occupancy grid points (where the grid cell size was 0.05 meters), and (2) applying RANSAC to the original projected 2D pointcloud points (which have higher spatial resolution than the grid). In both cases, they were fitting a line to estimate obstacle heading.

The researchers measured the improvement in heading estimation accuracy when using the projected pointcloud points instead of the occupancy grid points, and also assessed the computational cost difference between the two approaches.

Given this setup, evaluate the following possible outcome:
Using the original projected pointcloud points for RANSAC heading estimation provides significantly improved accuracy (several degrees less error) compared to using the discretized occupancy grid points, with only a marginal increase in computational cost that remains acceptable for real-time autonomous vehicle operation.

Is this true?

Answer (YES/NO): NO